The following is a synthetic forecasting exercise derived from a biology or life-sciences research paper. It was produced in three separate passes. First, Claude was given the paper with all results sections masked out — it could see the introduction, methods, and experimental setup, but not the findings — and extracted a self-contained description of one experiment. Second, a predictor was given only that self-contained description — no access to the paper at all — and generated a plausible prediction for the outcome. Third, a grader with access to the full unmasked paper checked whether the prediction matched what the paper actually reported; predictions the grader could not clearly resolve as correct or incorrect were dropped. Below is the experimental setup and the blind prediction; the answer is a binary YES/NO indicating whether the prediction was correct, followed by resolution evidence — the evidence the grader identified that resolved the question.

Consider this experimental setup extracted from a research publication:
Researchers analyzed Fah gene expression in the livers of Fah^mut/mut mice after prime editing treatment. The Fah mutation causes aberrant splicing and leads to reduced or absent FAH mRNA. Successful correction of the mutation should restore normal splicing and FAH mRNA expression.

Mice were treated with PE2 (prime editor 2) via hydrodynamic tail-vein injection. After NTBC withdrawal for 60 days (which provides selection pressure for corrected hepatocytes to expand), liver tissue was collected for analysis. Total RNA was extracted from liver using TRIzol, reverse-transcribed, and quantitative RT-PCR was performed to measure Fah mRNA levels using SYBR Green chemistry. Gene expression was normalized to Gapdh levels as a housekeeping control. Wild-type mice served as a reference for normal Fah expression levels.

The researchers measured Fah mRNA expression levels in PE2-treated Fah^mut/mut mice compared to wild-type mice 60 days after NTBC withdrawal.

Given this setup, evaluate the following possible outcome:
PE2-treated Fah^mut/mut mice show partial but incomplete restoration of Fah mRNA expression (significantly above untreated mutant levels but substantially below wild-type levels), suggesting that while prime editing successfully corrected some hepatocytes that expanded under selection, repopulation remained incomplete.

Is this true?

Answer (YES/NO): YES